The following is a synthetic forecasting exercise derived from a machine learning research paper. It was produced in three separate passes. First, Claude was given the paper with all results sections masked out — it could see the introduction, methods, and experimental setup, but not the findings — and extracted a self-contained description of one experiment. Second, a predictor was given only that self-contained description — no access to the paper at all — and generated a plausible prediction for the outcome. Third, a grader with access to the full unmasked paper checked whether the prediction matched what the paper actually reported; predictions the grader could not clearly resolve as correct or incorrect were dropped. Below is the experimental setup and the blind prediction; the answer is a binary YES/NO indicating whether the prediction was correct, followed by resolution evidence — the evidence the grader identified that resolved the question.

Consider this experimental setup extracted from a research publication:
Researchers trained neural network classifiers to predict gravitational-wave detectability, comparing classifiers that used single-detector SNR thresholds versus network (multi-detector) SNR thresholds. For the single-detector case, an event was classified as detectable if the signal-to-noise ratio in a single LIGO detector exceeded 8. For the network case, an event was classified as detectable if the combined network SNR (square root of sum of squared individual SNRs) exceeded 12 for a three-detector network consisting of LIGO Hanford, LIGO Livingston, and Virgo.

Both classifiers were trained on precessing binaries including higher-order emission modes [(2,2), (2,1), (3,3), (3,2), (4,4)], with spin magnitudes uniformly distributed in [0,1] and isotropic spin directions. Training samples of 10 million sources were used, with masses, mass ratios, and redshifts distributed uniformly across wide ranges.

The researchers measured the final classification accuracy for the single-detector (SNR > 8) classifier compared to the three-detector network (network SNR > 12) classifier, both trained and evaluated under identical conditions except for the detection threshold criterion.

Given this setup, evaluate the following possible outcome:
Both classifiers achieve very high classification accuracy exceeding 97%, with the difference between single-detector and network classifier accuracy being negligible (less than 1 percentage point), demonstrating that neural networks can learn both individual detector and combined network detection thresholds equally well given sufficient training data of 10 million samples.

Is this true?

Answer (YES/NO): YES